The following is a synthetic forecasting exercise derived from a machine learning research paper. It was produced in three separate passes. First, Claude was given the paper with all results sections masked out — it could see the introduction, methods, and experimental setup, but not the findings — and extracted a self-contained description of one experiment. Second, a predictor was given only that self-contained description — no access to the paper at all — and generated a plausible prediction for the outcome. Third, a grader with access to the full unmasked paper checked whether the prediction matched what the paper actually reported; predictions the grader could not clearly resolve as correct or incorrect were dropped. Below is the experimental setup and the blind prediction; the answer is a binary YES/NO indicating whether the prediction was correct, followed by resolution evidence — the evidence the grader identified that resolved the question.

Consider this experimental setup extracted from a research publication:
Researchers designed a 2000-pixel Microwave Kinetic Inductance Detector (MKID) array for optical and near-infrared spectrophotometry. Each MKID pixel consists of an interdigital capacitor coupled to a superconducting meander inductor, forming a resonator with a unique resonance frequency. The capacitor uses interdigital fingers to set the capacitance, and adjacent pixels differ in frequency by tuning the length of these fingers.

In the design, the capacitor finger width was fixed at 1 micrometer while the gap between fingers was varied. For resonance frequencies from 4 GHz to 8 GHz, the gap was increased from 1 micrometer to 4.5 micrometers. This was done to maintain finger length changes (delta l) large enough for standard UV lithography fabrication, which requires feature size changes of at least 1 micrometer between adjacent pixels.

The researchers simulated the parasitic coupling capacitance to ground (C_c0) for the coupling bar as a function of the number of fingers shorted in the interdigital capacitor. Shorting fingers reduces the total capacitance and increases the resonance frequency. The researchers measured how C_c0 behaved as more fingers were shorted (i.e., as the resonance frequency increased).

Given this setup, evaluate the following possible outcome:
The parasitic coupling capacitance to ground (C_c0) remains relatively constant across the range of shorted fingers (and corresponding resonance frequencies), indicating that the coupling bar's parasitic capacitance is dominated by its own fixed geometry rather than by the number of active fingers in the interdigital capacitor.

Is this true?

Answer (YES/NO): NO